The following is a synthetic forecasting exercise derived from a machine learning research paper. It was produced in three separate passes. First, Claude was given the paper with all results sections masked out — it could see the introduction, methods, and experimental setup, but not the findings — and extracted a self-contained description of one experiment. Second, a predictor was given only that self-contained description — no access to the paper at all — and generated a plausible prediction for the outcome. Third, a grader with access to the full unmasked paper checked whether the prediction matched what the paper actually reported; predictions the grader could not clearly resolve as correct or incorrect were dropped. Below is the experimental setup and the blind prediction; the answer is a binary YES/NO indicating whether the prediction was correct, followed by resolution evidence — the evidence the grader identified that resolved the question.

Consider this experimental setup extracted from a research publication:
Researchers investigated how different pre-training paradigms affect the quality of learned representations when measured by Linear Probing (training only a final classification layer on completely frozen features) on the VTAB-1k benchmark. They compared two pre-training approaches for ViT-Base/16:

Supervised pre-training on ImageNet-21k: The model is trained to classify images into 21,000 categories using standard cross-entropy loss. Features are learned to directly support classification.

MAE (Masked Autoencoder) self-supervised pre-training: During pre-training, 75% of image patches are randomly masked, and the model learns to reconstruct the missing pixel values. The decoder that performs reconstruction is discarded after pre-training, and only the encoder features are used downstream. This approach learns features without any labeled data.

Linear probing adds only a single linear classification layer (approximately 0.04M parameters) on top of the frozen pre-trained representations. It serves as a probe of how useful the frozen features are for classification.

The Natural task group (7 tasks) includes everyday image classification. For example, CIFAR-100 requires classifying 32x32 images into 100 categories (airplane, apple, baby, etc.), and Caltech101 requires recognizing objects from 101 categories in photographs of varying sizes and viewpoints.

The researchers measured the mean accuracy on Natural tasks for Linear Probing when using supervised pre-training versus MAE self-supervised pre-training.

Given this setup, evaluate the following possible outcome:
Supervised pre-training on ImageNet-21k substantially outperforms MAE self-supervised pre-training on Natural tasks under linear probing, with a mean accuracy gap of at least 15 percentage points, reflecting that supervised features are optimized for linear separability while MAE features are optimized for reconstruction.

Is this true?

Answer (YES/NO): YES